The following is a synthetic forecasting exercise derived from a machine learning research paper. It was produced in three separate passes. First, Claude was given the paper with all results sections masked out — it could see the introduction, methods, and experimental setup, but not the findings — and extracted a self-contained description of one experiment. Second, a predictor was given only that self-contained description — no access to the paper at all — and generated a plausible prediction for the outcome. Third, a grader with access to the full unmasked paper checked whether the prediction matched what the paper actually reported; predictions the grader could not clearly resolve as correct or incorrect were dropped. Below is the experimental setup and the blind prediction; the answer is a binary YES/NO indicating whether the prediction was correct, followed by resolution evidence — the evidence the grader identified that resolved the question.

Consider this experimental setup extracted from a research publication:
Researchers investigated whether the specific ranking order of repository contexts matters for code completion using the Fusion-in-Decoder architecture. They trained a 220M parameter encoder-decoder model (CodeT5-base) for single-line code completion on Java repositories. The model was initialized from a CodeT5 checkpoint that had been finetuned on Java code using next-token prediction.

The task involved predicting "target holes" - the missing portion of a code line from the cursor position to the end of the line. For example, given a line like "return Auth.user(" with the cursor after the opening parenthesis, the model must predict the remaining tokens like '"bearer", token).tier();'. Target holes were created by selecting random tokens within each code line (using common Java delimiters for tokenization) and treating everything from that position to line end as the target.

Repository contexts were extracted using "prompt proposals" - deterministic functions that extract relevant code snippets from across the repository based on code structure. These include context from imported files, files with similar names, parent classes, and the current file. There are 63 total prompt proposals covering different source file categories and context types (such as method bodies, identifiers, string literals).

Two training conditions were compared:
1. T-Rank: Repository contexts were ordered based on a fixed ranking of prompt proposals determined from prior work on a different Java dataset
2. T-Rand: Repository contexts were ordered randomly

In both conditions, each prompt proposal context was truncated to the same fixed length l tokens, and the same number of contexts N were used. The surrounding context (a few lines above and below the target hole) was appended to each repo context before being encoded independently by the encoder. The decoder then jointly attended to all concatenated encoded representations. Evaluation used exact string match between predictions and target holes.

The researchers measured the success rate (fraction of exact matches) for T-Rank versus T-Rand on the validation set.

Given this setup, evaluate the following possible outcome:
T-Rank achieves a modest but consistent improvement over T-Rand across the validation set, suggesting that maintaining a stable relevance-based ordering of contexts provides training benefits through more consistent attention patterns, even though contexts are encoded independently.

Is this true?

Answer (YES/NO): NO